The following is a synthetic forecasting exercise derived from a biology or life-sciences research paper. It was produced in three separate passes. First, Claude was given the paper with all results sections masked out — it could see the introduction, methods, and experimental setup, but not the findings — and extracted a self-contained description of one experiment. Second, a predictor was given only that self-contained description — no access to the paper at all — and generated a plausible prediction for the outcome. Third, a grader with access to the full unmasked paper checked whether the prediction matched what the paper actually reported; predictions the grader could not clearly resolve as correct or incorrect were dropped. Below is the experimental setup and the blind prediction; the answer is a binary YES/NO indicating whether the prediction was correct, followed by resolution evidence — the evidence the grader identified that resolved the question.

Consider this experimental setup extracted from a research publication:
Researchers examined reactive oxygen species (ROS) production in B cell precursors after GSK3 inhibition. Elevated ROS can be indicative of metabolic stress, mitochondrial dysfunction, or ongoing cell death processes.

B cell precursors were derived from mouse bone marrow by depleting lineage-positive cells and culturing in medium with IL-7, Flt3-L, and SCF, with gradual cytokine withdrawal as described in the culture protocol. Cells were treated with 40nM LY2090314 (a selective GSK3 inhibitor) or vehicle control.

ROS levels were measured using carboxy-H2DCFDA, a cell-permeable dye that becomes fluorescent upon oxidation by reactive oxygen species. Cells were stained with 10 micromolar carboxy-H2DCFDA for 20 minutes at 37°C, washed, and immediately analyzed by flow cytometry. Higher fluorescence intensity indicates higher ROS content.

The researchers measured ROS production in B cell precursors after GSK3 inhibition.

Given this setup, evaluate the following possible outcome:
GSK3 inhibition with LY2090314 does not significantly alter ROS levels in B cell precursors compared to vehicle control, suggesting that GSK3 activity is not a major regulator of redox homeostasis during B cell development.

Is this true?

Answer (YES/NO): NO